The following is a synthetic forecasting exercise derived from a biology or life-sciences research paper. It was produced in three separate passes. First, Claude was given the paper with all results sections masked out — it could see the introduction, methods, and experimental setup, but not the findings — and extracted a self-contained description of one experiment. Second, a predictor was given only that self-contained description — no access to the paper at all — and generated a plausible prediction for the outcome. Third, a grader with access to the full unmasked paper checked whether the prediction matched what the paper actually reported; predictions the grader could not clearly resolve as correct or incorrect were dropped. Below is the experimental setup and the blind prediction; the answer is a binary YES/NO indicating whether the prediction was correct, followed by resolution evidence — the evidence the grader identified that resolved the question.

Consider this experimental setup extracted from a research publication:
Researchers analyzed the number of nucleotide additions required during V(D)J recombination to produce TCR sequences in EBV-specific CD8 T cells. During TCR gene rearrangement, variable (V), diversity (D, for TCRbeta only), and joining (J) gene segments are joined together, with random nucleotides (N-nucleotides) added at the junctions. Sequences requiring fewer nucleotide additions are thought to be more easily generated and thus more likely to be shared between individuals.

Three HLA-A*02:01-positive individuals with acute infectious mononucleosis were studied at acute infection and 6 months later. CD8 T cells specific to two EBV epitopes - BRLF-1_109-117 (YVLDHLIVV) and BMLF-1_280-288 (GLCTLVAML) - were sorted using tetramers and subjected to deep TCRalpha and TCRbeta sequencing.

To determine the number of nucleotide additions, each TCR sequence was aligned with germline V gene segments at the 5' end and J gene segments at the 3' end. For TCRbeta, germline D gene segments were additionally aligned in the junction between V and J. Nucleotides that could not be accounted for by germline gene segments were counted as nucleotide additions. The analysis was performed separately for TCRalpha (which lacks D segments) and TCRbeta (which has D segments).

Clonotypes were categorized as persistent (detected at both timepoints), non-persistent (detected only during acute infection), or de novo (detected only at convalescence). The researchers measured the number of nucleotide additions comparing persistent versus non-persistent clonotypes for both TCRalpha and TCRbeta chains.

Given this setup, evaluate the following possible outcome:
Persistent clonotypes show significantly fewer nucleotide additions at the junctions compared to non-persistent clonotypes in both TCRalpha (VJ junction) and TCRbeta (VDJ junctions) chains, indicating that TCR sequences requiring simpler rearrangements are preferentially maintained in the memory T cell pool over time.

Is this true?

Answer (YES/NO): NO